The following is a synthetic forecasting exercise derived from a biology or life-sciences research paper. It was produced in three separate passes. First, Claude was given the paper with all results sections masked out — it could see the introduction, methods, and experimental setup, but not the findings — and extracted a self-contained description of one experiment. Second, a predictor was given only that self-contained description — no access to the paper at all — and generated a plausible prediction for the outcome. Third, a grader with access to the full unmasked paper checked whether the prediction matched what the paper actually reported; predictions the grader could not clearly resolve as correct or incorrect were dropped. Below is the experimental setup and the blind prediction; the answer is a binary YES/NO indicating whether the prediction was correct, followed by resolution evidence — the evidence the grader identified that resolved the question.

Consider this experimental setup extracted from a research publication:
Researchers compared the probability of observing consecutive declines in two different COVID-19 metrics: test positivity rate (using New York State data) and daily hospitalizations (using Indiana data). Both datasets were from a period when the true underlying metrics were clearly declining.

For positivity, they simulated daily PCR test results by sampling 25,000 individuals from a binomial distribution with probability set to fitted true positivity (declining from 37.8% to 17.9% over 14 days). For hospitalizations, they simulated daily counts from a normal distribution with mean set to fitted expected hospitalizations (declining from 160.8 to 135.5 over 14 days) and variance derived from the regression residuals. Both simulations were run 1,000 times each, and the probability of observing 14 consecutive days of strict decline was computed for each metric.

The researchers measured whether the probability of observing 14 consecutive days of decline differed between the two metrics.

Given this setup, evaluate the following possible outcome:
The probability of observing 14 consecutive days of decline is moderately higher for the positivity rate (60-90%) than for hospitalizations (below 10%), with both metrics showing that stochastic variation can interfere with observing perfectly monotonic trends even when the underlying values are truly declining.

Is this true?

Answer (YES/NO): NO